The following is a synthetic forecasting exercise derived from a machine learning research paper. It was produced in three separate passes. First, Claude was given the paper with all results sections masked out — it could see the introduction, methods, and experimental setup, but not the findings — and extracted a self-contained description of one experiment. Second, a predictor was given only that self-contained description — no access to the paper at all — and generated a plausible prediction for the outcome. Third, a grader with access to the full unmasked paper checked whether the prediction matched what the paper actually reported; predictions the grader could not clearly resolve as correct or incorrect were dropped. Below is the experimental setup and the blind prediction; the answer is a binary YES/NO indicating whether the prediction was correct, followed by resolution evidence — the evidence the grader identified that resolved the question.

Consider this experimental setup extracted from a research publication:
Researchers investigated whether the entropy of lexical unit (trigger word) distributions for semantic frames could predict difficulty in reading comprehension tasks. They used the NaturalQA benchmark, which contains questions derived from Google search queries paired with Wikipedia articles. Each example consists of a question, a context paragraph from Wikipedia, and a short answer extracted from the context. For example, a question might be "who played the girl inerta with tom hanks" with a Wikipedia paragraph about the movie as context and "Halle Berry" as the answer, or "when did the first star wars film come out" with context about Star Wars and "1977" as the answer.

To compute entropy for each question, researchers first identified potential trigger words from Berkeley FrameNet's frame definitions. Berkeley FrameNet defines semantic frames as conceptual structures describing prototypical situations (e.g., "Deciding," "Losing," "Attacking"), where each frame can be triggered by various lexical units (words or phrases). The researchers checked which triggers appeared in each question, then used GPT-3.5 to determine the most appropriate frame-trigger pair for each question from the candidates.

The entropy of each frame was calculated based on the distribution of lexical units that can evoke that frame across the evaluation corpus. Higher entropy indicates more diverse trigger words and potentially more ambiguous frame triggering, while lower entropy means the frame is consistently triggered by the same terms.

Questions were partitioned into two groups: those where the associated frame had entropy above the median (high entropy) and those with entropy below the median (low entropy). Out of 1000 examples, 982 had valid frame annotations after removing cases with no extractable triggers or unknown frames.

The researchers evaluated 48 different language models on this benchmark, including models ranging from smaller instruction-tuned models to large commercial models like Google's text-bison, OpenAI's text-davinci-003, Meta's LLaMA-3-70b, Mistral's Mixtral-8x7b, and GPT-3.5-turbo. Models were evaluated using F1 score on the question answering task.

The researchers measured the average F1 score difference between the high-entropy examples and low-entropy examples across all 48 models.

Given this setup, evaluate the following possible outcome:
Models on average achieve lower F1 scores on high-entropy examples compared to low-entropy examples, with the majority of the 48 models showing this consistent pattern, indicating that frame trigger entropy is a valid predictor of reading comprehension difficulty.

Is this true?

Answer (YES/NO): YES